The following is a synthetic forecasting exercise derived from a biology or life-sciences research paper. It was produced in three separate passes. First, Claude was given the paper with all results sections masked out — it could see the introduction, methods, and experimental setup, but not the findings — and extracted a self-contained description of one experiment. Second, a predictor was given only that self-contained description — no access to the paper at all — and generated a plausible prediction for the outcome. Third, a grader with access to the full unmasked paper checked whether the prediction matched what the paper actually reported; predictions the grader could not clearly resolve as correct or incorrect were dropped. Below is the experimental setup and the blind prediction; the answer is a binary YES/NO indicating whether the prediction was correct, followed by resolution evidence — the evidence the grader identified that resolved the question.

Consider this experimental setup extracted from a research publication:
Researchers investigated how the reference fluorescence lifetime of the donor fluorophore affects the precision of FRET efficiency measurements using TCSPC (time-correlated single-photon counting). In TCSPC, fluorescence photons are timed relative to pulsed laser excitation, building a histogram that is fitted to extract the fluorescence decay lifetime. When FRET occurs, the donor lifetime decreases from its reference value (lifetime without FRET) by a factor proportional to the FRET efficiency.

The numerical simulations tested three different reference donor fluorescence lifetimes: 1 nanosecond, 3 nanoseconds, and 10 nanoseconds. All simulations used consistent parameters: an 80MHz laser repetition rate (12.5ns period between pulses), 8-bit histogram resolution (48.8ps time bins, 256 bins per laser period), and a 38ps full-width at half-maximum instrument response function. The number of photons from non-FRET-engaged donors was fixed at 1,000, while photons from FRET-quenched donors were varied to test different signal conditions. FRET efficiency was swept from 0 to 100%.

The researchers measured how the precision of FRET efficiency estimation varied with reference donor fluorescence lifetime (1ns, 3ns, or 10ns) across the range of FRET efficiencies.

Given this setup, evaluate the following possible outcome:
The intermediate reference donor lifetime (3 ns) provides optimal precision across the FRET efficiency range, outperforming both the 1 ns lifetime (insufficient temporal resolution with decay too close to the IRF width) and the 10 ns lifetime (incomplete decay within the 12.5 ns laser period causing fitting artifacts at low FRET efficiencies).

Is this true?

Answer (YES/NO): NO